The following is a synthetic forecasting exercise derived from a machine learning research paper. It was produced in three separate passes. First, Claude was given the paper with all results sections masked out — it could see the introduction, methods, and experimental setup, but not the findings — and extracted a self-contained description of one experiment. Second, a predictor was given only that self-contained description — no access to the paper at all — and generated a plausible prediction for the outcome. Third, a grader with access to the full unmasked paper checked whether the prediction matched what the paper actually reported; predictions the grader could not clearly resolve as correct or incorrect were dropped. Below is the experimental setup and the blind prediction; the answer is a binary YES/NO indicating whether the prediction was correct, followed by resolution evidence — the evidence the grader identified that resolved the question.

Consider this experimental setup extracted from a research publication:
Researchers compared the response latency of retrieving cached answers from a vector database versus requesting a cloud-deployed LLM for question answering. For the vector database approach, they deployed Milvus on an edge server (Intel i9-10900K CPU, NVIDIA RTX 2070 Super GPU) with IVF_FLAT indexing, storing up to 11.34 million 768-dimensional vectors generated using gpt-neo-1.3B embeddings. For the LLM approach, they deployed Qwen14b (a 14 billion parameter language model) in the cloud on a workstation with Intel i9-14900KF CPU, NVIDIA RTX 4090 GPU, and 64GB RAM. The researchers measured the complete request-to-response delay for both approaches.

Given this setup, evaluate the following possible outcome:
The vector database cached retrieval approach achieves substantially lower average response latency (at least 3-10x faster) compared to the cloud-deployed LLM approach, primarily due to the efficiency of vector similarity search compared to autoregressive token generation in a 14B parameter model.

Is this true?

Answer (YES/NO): YES